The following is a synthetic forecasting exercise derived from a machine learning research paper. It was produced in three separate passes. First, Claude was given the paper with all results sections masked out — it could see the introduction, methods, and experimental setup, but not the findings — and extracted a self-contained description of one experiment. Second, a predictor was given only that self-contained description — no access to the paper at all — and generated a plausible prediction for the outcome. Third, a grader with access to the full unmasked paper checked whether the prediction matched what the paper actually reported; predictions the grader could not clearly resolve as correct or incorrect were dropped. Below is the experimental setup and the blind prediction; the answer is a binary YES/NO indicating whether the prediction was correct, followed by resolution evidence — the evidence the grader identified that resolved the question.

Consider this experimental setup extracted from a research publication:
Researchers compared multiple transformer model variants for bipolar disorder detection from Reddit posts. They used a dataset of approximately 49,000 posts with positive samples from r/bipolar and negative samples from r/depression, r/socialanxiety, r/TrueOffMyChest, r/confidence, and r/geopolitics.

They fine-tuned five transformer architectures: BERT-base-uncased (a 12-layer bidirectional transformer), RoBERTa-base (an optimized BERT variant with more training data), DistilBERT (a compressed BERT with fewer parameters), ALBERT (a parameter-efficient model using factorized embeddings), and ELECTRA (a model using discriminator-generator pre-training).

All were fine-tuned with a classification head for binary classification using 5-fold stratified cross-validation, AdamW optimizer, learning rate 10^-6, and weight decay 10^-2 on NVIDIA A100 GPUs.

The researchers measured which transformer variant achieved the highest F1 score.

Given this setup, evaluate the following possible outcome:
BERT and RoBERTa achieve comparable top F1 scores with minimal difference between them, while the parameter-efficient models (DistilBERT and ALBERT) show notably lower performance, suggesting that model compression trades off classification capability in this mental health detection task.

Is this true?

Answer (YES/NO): NO